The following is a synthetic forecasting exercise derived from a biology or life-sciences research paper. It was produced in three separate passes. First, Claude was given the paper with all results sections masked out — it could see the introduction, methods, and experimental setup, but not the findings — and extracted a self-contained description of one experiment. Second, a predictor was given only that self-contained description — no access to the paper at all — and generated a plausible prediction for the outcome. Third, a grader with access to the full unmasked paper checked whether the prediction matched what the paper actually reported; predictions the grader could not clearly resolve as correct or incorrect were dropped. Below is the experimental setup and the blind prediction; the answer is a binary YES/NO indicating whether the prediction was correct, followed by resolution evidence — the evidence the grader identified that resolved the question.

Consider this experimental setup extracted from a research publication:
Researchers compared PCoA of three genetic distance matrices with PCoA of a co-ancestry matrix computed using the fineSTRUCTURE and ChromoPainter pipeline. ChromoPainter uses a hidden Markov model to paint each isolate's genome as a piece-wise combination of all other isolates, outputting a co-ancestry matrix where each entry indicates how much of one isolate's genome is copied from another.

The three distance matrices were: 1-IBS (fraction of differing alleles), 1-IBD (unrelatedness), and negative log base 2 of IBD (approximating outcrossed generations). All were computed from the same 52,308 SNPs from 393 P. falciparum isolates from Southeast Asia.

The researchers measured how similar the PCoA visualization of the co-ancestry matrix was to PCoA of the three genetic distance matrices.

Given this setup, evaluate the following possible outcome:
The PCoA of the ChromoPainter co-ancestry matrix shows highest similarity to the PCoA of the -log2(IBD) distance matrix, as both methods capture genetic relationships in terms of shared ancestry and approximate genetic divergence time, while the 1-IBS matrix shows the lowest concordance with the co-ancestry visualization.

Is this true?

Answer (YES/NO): NO